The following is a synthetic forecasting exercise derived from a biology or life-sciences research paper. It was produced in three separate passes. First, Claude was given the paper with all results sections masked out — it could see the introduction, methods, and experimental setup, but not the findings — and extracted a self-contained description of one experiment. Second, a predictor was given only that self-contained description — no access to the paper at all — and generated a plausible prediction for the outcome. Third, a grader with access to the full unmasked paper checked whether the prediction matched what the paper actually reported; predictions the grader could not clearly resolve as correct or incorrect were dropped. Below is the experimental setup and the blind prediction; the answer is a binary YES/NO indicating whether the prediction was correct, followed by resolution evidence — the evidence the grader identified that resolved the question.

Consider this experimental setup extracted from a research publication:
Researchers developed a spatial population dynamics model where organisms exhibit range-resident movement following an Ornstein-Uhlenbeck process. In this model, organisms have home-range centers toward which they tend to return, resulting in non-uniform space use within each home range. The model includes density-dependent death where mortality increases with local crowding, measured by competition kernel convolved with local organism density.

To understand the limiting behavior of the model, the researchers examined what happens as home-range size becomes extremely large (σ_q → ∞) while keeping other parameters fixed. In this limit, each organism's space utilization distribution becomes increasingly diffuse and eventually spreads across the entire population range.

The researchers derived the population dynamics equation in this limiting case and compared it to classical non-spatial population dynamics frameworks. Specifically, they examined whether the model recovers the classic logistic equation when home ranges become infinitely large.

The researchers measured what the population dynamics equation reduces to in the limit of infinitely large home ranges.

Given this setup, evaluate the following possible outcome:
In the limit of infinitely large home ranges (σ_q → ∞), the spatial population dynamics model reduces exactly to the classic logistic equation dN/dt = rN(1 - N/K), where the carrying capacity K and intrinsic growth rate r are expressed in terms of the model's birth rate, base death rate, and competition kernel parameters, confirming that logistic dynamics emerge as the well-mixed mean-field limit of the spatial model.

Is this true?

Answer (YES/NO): YES